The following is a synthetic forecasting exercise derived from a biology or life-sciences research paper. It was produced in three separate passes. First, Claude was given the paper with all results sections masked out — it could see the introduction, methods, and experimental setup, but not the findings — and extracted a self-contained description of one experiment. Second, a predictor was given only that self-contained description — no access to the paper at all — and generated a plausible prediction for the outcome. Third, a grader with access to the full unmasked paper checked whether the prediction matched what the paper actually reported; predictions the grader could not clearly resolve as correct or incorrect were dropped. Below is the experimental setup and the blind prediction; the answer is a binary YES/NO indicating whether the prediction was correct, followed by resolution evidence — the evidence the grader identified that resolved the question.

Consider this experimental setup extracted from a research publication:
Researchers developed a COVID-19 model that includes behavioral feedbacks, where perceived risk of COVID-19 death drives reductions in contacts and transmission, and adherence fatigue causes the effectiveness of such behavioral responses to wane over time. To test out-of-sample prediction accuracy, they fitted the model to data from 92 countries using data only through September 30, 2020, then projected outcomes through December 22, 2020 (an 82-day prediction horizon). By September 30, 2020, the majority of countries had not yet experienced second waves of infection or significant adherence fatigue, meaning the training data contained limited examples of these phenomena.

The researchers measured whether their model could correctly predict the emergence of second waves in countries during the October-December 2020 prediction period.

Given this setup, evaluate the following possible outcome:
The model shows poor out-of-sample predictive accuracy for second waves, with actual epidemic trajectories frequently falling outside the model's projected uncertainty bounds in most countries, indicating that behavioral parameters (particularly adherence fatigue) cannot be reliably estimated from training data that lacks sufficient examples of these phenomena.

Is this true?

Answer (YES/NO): NO